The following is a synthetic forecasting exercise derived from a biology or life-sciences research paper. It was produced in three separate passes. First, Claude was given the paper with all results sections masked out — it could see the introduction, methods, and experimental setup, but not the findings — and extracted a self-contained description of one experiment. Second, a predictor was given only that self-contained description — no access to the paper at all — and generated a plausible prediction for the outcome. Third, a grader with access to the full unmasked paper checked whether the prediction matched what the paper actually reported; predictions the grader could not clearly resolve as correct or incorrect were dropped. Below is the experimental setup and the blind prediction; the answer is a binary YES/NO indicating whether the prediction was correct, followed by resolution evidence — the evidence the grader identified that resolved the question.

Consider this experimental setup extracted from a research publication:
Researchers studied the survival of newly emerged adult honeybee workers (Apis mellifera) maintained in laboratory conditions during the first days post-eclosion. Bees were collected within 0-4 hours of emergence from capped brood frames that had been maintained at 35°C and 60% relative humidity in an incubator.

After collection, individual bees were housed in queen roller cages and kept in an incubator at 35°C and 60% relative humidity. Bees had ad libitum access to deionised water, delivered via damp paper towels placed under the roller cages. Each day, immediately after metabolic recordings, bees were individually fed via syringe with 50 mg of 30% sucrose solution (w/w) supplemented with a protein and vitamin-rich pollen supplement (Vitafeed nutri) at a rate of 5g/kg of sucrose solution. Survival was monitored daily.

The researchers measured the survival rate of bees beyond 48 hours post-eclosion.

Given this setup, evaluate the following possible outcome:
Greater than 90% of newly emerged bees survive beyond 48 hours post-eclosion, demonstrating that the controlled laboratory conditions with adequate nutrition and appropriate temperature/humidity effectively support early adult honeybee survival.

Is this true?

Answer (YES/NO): NO